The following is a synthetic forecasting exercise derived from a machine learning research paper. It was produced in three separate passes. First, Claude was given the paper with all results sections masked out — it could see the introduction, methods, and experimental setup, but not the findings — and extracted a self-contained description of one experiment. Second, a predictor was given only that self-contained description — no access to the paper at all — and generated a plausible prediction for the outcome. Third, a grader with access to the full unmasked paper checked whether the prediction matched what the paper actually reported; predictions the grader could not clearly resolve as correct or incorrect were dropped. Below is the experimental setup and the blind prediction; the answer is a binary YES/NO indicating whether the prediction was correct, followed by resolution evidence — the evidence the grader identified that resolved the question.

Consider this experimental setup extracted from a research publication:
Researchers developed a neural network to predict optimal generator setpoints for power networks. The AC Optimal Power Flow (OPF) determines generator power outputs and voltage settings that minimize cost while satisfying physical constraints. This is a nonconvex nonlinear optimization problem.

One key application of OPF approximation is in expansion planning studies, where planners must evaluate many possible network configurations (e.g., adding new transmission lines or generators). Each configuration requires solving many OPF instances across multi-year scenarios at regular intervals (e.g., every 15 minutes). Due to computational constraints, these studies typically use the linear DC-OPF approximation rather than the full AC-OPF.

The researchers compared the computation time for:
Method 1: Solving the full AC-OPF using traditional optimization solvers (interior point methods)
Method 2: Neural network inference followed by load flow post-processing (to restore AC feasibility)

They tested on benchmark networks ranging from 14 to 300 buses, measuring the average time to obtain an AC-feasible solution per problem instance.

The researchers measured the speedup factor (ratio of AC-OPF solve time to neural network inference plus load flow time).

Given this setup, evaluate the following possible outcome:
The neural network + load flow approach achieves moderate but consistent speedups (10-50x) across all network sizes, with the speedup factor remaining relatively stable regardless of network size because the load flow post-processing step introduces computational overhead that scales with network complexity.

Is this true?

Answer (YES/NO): NO